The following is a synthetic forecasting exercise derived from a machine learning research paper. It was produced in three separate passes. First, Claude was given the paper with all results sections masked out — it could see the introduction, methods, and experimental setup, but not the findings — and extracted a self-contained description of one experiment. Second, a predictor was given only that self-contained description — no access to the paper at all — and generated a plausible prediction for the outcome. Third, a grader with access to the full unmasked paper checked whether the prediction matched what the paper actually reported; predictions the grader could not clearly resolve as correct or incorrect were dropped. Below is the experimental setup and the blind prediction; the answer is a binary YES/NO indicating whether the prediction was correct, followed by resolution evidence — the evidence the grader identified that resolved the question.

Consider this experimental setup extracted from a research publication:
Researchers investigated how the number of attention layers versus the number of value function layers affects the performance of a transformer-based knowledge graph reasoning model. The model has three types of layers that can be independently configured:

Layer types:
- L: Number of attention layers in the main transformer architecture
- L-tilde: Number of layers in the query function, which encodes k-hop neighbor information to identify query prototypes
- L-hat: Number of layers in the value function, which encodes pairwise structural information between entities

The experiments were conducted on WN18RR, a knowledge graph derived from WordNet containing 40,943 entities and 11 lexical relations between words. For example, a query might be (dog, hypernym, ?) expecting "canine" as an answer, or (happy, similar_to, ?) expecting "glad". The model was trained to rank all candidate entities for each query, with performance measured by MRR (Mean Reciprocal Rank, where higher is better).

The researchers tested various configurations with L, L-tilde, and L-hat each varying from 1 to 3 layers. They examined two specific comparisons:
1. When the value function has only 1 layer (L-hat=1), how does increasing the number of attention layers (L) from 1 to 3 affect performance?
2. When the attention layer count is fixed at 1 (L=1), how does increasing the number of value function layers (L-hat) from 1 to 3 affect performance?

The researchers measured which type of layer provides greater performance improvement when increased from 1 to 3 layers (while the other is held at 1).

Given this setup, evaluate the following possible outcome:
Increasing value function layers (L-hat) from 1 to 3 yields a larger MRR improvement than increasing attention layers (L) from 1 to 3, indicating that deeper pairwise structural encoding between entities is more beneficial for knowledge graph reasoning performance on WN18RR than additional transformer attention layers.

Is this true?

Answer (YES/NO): NO